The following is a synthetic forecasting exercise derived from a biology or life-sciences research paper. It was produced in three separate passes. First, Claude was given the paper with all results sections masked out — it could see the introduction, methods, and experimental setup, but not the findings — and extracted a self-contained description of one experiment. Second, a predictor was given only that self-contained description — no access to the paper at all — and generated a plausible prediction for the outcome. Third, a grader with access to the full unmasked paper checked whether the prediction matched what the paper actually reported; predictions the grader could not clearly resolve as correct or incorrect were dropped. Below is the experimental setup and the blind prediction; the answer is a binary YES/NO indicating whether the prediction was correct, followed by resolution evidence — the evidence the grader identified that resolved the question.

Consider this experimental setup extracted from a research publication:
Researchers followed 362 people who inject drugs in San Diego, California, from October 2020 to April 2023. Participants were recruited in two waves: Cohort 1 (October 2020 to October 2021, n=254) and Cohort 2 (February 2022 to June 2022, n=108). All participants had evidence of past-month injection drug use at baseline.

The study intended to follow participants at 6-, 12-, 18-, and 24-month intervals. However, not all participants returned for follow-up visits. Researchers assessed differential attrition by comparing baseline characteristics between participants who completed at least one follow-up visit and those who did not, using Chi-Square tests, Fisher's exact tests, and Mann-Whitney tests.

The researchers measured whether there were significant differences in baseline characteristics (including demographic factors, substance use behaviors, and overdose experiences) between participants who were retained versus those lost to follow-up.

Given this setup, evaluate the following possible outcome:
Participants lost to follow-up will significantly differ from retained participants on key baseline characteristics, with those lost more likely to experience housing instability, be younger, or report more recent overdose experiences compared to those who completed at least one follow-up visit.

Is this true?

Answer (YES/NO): NO